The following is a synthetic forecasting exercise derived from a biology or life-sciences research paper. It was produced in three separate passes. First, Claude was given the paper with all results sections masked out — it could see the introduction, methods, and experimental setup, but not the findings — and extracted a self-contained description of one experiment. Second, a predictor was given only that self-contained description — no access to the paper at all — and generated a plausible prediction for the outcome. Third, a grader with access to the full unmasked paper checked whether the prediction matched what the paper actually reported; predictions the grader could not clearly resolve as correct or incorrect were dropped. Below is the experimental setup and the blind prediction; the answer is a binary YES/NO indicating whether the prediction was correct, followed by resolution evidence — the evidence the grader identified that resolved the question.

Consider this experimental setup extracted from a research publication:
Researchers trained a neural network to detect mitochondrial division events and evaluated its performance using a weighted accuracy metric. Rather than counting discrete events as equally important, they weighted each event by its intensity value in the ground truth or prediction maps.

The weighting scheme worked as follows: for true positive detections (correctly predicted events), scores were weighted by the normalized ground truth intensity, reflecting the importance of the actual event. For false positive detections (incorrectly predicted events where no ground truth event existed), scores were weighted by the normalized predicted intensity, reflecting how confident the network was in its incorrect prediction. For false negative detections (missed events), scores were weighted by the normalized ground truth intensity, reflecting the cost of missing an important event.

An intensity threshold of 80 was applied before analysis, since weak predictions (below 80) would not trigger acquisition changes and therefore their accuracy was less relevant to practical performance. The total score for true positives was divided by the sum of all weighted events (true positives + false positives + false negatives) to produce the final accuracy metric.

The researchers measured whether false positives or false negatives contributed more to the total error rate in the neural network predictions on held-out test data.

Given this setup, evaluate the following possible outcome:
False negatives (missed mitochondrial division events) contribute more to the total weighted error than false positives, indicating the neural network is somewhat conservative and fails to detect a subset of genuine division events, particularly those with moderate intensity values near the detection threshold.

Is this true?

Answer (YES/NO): YES